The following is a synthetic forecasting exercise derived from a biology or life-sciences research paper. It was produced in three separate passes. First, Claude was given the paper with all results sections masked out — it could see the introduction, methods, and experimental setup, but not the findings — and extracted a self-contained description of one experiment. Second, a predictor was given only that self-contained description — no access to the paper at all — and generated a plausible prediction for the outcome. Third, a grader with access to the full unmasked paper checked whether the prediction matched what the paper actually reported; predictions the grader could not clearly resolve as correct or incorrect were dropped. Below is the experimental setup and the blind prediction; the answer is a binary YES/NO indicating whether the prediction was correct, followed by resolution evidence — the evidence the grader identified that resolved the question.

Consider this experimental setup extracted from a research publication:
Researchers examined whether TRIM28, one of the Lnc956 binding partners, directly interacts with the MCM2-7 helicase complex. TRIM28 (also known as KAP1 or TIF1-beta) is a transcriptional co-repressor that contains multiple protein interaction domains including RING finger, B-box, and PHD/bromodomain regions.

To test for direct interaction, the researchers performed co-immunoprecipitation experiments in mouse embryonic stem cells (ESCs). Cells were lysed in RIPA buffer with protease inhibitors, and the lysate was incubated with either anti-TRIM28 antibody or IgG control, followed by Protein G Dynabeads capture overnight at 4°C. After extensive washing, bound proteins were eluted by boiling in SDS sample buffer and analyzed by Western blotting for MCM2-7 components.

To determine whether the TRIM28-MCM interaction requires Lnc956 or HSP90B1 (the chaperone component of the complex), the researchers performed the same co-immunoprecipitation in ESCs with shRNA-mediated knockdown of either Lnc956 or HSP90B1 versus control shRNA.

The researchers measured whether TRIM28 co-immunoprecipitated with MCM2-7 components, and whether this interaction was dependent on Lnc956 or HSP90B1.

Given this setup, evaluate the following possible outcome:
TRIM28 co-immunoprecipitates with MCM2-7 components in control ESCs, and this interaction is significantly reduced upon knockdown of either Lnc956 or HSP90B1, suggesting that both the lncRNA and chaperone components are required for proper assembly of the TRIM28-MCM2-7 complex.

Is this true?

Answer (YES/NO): NO